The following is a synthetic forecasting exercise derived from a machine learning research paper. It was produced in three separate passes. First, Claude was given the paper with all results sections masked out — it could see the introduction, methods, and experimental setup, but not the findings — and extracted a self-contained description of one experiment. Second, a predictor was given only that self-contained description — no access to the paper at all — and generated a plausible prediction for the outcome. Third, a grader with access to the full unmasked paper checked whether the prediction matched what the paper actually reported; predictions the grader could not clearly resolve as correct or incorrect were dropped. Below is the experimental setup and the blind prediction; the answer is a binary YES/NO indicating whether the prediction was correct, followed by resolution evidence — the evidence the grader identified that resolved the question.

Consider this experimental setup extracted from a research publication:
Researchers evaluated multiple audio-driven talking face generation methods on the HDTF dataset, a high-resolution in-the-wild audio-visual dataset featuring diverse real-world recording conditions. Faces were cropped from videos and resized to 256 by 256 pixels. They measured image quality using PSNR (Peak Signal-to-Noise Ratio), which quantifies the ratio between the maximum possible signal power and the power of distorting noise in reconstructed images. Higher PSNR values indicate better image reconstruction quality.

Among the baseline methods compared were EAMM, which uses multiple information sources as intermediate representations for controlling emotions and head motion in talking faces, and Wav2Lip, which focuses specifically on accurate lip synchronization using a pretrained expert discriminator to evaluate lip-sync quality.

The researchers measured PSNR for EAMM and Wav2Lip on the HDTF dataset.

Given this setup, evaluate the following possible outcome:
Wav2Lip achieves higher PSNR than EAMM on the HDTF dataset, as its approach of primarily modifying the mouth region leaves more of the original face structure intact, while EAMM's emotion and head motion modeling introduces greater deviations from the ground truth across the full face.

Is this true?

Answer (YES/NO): YES